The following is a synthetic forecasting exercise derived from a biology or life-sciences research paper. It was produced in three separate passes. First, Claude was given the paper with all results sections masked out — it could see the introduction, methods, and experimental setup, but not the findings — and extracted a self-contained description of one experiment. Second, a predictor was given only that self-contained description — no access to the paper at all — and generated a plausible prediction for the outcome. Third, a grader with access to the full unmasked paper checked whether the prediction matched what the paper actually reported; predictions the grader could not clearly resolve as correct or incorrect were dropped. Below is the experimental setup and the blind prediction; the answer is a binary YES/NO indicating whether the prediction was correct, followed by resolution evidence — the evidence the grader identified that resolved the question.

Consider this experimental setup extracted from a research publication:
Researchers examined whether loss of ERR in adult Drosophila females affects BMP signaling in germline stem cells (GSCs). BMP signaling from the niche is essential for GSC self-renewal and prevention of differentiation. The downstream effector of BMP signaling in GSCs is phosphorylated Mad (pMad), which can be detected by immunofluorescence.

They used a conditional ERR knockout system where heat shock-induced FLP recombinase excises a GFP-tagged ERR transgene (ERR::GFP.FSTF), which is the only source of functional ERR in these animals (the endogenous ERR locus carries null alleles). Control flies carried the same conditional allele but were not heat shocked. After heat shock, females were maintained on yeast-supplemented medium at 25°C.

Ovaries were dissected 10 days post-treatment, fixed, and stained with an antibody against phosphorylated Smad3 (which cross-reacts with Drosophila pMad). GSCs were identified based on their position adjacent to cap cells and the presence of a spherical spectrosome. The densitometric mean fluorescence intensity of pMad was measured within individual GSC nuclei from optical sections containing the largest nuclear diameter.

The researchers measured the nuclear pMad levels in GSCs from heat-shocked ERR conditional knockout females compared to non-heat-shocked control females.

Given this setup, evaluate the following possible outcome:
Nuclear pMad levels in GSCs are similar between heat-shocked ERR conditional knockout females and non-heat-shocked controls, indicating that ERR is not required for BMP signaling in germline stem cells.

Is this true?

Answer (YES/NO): YES